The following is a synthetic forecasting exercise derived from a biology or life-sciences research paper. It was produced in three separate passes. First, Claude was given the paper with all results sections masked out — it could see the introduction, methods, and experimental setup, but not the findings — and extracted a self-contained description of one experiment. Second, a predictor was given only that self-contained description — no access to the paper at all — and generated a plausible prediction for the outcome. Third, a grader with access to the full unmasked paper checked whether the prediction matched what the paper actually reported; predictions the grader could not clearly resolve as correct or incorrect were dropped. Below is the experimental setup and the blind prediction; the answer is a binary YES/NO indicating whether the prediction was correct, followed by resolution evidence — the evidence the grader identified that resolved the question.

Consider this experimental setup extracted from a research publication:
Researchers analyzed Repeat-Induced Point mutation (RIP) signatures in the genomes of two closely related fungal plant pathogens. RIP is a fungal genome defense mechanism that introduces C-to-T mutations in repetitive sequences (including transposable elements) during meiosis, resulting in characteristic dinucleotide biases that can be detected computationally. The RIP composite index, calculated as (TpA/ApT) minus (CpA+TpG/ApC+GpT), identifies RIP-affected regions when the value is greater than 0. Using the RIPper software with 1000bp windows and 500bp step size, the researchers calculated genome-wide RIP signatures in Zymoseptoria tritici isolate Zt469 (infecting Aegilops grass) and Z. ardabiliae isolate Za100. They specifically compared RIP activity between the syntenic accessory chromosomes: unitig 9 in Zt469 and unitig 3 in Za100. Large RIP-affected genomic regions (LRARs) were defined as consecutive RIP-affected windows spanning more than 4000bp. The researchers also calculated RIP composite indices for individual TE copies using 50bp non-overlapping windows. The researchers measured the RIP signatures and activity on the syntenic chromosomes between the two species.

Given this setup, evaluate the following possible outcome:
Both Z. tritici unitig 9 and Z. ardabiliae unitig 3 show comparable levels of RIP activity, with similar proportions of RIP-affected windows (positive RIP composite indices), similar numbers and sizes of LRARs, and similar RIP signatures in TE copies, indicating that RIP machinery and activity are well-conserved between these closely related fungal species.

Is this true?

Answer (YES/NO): NO